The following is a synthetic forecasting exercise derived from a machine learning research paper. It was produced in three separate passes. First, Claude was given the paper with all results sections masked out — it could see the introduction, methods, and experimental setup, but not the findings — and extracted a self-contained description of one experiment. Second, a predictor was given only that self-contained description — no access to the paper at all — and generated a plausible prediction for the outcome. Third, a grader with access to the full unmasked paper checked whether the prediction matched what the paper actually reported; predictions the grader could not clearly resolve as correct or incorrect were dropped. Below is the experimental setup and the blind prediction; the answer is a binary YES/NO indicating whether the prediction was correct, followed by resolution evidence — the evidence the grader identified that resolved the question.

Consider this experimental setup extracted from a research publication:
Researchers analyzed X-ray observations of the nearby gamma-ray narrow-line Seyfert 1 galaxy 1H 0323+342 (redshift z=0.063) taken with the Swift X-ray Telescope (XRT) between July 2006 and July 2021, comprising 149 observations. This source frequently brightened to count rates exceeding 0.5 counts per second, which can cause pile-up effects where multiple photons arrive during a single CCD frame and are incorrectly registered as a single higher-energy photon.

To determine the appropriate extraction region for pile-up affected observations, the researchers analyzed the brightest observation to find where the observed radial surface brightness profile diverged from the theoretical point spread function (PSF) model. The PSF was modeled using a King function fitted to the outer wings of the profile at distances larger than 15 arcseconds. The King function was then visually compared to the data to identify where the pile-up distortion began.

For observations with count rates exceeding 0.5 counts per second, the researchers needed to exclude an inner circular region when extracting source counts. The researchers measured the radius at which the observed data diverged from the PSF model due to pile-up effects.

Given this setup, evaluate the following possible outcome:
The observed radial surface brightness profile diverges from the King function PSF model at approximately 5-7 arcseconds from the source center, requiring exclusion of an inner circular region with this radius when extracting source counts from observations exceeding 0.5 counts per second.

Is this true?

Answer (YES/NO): NO